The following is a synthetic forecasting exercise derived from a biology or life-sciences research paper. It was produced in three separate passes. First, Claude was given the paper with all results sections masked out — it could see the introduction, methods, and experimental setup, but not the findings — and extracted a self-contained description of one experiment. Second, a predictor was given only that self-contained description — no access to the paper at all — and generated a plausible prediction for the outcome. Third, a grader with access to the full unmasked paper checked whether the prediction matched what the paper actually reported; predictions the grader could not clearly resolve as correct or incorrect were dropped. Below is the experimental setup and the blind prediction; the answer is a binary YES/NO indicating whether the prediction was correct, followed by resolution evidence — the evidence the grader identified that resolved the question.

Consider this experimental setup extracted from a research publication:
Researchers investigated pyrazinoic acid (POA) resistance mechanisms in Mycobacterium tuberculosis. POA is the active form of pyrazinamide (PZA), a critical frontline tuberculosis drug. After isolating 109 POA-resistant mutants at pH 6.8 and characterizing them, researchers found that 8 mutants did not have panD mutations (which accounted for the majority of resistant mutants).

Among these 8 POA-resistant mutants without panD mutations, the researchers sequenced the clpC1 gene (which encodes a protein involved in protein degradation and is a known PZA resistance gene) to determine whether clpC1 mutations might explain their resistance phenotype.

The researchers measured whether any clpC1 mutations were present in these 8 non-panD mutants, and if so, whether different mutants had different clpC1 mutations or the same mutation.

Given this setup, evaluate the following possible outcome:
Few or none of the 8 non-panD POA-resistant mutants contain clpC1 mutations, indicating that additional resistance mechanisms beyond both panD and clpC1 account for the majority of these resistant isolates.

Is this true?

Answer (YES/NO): NO